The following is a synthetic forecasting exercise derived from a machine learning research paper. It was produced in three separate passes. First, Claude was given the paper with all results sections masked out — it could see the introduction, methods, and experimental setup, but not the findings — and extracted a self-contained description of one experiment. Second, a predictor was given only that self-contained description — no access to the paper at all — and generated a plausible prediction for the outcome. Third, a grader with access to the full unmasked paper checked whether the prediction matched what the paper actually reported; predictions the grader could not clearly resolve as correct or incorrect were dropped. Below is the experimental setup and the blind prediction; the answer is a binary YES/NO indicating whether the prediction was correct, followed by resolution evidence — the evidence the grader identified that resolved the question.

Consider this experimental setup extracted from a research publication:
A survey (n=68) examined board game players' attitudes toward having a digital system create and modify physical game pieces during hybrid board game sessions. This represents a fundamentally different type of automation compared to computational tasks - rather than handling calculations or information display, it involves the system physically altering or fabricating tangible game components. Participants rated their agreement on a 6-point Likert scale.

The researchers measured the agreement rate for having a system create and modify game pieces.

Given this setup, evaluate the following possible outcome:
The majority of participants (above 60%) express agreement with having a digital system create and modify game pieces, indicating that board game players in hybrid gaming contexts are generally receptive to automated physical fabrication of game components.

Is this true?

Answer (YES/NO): NO